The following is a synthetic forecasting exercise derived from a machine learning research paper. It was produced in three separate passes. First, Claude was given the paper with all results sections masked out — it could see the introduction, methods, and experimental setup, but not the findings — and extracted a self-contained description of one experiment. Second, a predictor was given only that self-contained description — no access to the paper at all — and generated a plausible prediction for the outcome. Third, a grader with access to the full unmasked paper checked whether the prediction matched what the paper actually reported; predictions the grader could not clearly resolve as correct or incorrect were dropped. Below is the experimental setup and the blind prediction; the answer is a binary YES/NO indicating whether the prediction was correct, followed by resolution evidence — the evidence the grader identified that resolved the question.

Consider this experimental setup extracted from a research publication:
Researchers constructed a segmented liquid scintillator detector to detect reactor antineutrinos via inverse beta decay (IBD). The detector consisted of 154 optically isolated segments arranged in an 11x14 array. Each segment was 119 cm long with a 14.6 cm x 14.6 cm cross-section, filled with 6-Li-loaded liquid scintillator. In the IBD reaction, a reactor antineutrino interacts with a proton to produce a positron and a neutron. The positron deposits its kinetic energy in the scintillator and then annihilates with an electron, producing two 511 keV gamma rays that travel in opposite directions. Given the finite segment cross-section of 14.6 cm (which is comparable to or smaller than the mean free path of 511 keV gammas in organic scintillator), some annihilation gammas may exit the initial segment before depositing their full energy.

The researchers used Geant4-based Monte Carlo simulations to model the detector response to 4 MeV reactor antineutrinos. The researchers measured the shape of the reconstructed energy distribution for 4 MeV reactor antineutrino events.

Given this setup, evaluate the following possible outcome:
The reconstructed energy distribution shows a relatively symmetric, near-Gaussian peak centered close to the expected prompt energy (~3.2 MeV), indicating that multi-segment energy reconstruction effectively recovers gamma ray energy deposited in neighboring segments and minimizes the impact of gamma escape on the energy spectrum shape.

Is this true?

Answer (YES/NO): NO